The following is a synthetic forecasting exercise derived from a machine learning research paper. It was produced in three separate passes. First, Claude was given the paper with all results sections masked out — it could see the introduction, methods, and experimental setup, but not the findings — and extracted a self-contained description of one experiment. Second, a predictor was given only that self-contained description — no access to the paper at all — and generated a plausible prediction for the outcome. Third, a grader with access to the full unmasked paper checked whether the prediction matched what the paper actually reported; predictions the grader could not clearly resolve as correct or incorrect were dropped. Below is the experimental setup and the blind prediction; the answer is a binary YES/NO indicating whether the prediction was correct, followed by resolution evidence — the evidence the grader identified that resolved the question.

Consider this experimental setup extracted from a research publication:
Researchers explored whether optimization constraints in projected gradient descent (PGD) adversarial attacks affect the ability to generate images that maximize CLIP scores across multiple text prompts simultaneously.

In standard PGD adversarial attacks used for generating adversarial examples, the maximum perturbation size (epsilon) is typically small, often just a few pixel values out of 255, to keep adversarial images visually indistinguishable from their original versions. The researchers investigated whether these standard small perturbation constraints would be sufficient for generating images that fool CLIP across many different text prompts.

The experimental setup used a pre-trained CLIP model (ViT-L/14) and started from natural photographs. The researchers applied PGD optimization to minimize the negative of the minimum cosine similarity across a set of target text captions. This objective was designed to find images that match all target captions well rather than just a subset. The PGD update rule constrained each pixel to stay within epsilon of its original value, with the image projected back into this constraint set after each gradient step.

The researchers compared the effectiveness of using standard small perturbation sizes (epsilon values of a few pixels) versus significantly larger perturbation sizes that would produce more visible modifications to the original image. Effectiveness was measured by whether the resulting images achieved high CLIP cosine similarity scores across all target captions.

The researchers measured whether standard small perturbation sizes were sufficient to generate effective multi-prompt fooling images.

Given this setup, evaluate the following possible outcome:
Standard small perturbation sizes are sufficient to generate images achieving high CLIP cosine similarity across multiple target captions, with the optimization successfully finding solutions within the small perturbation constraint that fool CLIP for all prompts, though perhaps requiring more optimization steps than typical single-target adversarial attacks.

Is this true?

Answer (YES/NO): NO